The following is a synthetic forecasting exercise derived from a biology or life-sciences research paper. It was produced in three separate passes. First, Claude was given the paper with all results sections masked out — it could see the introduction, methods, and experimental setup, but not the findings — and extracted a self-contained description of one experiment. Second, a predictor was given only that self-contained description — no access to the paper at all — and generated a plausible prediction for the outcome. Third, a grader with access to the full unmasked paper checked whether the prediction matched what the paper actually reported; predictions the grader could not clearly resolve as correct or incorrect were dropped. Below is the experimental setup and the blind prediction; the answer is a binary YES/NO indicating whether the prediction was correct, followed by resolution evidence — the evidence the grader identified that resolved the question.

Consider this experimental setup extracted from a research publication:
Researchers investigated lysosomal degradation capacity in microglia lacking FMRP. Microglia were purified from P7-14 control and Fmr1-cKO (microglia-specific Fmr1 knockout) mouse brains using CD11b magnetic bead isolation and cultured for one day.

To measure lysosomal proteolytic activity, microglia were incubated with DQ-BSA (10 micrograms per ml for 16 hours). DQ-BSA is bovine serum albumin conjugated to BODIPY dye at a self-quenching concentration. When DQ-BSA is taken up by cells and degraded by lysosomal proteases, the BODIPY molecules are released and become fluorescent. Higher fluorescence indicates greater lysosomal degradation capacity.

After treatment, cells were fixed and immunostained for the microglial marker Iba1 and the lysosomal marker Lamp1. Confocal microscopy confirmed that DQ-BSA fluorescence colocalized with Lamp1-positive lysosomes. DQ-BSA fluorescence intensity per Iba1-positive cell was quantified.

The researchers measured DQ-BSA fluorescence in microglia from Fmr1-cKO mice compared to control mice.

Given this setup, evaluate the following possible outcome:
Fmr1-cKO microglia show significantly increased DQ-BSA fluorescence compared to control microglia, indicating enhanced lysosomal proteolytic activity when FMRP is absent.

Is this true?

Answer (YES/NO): NO